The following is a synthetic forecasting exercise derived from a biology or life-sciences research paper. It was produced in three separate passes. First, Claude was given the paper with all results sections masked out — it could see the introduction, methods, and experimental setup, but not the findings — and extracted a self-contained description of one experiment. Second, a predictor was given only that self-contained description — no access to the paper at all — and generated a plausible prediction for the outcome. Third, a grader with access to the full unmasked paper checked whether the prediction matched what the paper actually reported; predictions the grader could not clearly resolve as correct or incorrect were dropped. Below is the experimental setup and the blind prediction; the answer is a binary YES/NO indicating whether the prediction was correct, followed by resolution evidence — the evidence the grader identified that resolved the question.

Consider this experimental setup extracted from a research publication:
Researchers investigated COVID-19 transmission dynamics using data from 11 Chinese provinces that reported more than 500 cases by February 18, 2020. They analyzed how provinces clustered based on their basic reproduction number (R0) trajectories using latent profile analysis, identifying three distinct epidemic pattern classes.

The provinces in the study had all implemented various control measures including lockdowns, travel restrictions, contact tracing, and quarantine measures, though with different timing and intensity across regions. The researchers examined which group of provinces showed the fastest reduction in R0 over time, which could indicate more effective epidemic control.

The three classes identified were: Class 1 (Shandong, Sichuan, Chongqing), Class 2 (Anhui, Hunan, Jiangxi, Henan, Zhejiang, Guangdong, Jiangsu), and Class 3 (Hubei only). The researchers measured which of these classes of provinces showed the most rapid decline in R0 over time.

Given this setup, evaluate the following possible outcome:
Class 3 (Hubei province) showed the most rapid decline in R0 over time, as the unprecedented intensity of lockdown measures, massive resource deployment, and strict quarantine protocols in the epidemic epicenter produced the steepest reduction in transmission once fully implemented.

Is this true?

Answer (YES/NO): NO